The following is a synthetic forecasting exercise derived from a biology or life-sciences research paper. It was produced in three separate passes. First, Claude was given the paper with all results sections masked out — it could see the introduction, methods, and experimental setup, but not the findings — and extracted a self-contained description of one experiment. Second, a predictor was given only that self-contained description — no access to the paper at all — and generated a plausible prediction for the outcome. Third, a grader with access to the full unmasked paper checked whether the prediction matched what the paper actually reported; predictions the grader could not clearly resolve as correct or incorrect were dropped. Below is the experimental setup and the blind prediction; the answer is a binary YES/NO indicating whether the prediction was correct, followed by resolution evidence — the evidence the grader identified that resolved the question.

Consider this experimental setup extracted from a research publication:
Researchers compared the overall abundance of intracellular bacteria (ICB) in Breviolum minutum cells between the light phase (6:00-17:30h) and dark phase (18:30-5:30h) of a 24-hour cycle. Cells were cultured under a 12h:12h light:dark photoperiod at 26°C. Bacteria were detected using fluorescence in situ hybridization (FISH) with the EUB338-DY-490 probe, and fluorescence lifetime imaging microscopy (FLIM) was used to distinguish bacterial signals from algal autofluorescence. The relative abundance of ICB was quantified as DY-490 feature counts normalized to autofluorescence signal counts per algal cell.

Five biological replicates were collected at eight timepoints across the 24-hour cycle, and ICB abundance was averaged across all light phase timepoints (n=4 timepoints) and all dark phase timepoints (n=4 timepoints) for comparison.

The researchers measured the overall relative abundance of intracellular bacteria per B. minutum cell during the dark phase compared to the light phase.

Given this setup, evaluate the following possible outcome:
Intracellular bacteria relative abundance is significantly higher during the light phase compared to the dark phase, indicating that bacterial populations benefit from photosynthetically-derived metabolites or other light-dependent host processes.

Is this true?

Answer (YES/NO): NO